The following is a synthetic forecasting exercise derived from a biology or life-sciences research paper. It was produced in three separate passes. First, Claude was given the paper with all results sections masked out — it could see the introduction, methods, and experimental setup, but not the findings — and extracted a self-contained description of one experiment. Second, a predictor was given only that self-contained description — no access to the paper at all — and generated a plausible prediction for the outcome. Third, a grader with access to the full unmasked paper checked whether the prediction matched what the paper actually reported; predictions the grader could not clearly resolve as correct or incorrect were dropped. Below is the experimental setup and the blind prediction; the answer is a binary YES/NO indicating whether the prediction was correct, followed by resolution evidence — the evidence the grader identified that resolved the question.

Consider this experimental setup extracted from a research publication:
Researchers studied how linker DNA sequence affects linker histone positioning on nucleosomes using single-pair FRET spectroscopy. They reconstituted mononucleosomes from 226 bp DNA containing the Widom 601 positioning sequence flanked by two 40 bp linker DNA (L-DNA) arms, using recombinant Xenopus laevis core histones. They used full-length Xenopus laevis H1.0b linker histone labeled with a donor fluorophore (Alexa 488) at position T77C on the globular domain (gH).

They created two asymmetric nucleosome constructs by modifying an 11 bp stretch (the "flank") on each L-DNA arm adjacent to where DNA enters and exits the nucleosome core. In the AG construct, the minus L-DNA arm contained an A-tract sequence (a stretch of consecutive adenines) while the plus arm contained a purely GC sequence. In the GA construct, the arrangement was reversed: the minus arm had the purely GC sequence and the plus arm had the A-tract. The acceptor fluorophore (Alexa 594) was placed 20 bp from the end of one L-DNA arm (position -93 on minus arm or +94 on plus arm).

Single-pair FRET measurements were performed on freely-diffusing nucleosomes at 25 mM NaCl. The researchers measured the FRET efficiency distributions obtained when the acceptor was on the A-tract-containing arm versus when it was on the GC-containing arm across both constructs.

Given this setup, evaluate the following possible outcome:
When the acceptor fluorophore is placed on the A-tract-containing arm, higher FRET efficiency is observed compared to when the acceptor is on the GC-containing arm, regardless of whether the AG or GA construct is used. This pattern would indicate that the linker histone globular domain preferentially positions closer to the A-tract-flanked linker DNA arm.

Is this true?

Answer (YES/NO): YES